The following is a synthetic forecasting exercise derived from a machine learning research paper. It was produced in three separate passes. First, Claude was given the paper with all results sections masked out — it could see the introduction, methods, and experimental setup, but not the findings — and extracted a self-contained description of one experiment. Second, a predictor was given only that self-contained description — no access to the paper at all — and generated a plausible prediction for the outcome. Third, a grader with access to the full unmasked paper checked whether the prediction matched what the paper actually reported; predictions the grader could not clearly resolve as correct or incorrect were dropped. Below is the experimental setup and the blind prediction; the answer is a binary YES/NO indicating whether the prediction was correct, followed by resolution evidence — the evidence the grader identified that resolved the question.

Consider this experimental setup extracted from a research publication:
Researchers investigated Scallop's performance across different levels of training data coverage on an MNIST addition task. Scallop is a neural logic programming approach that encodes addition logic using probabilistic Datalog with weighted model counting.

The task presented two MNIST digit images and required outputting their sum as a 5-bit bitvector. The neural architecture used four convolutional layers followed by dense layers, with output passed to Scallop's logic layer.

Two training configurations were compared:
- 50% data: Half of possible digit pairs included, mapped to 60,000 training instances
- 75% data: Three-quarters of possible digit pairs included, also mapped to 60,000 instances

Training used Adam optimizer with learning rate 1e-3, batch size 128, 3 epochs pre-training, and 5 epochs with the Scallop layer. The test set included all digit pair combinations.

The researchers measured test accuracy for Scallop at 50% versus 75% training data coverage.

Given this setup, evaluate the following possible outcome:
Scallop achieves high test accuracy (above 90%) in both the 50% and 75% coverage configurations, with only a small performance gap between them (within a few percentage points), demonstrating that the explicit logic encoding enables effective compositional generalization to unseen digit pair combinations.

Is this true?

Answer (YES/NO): YES